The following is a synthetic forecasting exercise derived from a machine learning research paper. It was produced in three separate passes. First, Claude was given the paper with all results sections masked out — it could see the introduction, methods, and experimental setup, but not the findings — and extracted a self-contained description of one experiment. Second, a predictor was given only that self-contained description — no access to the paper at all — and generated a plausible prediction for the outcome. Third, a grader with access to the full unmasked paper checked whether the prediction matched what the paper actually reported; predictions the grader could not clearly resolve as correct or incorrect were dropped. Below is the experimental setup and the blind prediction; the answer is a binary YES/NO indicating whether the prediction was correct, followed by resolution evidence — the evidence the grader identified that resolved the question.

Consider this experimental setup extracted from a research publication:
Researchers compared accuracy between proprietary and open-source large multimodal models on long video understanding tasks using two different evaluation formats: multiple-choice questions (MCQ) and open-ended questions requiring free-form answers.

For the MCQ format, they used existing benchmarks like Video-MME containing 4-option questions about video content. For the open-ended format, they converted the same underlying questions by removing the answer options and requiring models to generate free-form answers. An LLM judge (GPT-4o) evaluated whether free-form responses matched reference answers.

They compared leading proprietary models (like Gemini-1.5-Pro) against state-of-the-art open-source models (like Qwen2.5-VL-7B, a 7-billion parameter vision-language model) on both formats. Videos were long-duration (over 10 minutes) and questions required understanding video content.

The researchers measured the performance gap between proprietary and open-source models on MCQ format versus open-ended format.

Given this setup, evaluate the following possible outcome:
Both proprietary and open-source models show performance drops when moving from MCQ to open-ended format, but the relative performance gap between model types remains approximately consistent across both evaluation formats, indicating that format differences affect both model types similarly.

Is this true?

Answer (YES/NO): NO